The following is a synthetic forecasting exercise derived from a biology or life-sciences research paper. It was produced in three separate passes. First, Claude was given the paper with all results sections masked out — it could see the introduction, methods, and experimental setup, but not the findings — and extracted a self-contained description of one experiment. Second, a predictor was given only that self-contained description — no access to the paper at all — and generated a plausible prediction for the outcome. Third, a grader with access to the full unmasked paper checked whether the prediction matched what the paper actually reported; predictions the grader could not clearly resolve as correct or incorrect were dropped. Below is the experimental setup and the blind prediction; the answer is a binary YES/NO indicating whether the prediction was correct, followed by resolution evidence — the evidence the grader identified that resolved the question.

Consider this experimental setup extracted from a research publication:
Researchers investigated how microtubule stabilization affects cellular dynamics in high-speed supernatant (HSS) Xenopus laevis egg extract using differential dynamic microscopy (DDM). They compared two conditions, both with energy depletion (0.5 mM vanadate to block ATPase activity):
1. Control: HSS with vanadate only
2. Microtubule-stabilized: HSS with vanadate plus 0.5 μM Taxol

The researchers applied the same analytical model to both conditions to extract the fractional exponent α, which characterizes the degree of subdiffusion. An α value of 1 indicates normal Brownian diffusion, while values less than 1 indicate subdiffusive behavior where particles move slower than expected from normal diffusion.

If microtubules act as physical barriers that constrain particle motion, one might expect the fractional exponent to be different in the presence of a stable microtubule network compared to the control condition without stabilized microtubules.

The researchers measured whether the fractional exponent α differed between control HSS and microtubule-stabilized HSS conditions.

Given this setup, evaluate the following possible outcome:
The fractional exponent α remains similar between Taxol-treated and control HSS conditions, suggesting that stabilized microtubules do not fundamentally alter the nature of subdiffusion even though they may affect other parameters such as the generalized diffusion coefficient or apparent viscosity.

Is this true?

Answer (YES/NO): NO